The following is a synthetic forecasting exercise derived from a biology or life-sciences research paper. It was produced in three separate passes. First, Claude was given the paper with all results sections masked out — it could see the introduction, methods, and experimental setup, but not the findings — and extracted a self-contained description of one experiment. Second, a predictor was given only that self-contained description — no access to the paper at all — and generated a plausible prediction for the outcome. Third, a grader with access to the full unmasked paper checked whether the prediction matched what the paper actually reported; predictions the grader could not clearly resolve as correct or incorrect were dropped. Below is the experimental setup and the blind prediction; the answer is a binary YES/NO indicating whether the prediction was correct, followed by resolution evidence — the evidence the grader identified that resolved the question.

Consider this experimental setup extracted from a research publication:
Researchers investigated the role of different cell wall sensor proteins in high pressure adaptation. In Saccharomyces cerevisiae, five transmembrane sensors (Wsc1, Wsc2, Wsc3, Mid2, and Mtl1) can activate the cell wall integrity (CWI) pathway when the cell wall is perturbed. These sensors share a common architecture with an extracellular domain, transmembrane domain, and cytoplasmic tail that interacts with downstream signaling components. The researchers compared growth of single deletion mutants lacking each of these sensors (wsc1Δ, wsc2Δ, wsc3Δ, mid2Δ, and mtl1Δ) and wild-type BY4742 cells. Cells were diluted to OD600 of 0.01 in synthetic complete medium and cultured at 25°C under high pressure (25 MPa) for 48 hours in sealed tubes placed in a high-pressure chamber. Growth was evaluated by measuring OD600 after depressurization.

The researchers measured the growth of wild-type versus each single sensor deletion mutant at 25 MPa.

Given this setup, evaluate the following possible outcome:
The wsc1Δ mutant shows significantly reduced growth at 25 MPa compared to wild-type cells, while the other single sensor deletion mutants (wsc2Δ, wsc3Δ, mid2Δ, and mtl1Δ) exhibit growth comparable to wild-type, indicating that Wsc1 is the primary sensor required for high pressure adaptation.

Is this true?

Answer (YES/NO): YES